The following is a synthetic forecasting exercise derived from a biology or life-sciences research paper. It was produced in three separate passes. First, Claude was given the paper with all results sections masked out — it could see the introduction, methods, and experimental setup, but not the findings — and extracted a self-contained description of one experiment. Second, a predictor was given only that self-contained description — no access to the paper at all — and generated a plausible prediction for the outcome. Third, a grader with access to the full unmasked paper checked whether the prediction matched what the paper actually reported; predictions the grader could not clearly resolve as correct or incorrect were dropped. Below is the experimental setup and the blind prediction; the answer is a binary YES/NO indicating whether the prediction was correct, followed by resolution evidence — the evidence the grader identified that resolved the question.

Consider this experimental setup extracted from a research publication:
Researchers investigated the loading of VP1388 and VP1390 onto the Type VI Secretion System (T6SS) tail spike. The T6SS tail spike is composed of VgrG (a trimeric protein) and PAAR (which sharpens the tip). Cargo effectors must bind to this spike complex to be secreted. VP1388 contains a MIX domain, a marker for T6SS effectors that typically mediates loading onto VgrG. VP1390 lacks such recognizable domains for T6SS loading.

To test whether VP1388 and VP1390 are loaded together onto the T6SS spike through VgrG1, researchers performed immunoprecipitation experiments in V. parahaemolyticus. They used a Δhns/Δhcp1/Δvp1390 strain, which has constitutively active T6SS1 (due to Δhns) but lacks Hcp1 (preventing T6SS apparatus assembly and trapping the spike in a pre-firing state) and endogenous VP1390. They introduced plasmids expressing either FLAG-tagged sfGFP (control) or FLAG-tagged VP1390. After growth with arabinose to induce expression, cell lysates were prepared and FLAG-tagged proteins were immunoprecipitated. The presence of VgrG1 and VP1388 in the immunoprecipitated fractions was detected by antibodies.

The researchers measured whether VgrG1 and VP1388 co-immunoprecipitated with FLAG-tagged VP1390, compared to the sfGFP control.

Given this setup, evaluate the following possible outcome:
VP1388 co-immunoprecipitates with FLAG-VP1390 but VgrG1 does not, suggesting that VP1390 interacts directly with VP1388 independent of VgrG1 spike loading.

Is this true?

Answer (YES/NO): NO